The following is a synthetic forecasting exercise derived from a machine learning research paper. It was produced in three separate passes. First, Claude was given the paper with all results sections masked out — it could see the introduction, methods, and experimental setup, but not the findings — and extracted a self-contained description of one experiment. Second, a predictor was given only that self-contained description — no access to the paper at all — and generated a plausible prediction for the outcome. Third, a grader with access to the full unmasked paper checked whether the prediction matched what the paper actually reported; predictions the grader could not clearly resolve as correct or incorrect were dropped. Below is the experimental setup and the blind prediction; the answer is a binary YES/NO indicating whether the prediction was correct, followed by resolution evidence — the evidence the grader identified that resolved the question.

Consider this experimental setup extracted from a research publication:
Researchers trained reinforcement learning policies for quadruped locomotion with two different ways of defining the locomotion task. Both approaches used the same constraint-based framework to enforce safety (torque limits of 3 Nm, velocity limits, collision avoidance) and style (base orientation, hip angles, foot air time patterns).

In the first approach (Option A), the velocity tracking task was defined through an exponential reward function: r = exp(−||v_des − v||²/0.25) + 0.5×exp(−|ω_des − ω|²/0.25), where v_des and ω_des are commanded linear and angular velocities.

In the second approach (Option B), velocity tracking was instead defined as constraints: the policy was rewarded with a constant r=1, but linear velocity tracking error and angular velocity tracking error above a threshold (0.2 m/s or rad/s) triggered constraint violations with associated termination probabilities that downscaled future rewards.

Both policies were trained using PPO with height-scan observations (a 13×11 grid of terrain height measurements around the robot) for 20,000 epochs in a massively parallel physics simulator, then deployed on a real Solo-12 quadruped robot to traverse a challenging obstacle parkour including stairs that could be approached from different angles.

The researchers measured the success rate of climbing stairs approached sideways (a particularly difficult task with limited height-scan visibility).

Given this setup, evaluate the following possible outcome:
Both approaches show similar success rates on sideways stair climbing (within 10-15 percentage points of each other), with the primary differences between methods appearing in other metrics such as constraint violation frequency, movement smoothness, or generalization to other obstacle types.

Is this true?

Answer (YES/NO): NO